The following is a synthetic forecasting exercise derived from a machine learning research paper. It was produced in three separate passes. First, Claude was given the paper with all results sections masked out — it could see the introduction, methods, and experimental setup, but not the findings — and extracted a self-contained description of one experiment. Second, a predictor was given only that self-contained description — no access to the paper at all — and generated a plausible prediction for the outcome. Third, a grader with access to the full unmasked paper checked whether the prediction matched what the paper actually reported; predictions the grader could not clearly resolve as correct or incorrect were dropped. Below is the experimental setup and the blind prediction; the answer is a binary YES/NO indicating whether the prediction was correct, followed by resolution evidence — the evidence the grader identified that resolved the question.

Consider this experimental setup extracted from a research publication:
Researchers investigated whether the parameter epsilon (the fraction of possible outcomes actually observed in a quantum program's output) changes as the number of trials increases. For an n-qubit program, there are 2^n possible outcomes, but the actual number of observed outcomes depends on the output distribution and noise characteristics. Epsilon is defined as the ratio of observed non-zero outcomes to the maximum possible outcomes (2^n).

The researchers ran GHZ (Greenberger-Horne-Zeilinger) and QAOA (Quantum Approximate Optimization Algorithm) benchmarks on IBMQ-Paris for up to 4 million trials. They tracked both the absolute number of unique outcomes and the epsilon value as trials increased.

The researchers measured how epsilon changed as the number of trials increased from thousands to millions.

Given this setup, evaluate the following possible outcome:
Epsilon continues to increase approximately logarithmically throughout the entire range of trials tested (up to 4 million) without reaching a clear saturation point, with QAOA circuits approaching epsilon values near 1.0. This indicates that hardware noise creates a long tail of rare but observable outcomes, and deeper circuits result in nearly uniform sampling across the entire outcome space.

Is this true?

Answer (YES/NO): NO